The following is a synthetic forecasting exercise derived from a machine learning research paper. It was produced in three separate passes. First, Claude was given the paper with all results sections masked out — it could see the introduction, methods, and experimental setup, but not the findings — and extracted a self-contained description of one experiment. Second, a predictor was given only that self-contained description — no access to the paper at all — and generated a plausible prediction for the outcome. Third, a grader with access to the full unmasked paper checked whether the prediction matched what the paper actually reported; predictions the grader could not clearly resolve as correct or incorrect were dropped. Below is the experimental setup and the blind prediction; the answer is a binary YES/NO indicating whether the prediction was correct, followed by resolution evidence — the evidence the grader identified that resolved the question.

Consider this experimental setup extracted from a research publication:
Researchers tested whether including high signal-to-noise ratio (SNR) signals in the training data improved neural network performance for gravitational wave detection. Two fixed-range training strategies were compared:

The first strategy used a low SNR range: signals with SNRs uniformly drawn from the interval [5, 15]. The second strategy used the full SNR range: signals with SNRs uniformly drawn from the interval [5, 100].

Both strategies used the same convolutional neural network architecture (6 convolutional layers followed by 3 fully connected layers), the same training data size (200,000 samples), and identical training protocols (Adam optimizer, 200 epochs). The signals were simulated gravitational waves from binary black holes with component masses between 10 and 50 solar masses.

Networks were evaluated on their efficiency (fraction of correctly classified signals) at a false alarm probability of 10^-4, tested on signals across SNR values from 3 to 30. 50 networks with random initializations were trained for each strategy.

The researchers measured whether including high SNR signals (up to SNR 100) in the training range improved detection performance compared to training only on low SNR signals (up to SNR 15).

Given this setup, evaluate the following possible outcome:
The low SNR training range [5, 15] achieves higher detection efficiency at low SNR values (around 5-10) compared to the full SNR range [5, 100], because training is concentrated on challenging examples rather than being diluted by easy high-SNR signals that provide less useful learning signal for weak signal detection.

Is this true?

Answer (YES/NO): YES